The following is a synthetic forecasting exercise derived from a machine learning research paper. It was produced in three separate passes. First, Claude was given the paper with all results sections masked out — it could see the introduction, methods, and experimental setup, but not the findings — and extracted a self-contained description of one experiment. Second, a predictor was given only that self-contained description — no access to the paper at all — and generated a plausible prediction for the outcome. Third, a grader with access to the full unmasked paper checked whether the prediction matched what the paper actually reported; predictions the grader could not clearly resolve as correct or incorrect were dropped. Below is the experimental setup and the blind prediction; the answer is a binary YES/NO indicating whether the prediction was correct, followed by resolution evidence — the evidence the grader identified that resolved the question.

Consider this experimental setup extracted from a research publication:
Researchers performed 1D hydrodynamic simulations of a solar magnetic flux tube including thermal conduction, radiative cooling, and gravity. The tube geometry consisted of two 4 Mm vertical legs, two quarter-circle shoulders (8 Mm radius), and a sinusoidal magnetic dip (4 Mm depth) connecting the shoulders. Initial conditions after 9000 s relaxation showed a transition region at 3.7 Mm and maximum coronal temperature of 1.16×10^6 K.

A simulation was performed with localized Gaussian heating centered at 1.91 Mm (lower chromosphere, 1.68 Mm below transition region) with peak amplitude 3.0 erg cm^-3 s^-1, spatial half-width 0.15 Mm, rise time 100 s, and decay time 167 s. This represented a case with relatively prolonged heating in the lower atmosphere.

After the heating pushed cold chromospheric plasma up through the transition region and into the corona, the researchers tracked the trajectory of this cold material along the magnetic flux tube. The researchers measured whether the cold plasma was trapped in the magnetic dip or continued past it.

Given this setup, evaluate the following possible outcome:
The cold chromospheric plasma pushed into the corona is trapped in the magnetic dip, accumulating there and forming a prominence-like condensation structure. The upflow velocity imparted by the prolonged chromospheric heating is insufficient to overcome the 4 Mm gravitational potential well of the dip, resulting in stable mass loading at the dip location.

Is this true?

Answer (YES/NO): NO